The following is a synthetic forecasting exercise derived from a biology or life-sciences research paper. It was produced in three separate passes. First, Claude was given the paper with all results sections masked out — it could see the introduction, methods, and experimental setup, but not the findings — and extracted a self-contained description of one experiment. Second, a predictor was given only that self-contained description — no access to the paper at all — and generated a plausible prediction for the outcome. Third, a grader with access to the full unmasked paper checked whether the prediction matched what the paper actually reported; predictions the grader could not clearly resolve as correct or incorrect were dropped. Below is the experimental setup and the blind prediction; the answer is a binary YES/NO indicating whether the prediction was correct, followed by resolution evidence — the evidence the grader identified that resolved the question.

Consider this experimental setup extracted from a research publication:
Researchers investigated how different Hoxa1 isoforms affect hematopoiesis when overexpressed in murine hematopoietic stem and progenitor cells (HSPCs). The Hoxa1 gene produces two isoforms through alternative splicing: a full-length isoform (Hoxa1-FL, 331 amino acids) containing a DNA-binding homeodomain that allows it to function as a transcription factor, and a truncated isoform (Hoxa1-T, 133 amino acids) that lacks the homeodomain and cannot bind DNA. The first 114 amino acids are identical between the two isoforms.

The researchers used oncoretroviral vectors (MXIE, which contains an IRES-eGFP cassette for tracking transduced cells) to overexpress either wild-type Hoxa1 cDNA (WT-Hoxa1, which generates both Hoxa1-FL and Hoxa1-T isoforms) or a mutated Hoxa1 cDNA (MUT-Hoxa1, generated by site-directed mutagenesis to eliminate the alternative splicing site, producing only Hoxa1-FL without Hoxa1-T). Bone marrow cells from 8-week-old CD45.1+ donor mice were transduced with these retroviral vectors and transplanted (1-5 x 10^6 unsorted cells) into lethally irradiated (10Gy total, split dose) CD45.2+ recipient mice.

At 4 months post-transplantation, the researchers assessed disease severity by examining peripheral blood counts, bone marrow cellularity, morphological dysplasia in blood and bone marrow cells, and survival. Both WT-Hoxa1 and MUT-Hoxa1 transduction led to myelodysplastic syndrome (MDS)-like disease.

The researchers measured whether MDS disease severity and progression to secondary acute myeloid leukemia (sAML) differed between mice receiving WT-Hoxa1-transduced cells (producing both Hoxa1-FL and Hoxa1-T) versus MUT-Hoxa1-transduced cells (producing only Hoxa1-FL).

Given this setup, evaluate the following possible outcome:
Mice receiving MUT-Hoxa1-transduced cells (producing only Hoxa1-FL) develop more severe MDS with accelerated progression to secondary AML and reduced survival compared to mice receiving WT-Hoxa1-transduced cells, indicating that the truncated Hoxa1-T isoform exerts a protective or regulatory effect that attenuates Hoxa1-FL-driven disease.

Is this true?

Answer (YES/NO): YES